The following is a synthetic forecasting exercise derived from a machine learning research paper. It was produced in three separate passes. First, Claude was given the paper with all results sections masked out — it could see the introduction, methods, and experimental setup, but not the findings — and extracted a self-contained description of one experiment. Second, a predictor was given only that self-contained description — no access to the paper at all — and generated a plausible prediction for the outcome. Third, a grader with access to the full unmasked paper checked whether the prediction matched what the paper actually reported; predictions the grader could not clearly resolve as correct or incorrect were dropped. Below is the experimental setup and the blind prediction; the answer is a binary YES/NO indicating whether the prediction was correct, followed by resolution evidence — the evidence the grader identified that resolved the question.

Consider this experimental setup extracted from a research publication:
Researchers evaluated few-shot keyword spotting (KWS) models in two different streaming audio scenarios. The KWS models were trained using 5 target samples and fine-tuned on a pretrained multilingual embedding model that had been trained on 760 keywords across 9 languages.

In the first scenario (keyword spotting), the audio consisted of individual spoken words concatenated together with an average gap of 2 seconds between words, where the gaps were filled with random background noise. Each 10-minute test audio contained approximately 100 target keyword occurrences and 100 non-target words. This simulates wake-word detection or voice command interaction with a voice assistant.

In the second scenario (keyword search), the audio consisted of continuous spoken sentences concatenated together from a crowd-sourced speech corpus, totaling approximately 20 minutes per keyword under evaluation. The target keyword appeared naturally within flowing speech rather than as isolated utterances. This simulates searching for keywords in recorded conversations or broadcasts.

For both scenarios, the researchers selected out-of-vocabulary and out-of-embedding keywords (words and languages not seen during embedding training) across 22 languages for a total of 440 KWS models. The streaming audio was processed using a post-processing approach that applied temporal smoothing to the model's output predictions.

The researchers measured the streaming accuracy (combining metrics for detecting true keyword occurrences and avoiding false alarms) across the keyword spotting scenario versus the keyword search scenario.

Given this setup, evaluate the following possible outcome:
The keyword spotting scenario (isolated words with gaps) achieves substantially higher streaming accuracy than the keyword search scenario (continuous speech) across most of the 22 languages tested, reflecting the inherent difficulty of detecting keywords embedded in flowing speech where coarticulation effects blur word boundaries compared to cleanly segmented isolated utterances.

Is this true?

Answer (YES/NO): YES